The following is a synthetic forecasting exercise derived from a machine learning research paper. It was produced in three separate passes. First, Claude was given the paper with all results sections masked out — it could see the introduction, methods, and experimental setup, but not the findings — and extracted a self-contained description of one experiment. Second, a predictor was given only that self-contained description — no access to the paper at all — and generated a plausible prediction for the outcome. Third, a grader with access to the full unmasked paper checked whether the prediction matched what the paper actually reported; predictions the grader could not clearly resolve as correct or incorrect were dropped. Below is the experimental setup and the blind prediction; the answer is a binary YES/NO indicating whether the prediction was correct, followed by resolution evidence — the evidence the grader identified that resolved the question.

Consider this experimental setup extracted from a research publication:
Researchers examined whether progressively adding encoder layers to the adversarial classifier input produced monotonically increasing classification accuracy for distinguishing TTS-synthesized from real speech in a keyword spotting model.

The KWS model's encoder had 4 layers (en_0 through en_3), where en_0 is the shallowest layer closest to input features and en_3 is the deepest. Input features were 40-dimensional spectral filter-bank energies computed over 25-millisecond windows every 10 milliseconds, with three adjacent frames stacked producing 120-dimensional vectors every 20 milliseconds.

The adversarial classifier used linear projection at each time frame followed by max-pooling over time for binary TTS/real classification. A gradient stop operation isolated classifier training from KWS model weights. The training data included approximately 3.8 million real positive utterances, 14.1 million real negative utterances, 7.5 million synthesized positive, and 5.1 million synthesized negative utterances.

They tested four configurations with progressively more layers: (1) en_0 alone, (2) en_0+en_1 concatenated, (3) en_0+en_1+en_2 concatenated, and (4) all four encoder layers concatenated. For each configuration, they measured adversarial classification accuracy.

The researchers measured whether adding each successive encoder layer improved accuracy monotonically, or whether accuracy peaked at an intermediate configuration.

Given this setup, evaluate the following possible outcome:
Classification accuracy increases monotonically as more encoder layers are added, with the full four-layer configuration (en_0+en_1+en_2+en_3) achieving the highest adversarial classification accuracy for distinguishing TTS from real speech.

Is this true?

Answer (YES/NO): YES